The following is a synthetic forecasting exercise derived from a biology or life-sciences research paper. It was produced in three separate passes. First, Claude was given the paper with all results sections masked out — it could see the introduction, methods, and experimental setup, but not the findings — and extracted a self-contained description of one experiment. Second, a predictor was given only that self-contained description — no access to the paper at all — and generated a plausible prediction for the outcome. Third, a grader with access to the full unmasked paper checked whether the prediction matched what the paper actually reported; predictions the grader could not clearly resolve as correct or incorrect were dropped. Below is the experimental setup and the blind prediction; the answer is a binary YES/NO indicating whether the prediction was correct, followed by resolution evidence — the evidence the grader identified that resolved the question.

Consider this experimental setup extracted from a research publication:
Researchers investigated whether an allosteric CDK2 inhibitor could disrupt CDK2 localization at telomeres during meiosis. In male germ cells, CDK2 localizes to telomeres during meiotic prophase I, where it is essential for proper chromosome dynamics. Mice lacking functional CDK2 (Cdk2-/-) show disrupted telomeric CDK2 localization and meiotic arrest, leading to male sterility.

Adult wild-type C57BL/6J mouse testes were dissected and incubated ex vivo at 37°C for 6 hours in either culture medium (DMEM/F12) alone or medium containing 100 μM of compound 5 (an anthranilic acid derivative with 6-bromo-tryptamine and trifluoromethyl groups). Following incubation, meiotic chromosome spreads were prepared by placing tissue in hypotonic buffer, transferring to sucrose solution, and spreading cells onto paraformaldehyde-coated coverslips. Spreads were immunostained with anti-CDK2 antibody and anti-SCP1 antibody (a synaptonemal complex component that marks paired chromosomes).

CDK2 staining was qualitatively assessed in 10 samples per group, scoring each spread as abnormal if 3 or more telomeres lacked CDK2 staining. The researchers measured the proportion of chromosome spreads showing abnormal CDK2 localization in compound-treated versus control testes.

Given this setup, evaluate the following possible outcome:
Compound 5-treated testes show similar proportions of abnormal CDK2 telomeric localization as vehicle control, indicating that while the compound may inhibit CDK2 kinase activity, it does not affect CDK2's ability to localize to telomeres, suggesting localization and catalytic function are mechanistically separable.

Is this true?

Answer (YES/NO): NO